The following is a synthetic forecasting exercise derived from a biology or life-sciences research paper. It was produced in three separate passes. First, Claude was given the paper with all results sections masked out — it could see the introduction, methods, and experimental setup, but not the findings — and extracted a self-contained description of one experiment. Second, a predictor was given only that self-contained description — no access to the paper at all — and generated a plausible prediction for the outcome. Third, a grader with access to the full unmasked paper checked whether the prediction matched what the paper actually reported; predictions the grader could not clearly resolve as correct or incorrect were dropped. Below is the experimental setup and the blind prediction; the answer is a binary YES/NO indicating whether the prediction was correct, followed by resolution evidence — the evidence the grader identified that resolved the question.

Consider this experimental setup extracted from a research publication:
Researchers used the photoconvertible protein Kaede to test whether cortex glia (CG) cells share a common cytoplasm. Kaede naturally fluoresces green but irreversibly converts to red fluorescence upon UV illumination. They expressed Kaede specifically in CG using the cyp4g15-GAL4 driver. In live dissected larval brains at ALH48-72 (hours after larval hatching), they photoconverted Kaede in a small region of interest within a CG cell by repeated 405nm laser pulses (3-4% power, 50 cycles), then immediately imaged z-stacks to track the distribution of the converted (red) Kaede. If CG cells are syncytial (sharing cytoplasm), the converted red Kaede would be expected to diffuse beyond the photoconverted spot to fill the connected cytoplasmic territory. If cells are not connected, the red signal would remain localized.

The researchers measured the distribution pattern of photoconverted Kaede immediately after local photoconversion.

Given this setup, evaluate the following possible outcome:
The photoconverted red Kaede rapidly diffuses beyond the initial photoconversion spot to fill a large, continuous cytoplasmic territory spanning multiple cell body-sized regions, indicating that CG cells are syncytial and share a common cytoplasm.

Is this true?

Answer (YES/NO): YES